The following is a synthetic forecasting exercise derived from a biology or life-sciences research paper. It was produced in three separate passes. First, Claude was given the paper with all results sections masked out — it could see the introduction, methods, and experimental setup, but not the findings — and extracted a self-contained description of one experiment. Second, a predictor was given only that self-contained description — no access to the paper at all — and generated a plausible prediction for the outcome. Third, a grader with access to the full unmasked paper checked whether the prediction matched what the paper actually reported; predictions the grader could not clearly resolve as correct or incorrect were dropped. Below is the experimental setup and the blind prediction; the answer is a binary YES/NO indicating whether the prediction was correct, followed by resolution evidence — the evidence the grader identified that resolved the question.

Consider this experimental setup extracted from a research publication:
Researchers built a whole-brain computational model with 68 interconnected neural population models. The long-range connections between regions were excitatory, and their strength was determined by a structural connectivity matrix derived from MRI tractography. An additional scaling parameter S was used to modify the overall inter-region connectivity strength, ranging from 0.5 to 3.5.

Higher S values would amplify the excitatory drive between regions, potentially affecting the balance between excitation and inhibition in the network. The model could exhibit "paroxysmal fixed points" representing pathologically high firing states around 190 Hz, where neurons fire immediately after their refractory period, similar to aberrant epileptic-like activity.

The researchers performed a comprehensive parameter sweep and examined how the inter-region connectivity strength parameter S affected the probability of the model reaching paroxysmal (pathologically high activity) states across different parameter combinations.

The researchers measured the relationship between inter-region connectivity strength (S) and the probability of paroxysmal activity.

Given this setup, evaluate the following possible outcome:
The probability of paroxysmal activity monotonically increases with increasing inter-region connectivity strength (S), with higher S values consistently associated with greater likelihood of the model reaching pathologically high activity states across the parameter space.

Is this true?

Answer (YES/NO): NO